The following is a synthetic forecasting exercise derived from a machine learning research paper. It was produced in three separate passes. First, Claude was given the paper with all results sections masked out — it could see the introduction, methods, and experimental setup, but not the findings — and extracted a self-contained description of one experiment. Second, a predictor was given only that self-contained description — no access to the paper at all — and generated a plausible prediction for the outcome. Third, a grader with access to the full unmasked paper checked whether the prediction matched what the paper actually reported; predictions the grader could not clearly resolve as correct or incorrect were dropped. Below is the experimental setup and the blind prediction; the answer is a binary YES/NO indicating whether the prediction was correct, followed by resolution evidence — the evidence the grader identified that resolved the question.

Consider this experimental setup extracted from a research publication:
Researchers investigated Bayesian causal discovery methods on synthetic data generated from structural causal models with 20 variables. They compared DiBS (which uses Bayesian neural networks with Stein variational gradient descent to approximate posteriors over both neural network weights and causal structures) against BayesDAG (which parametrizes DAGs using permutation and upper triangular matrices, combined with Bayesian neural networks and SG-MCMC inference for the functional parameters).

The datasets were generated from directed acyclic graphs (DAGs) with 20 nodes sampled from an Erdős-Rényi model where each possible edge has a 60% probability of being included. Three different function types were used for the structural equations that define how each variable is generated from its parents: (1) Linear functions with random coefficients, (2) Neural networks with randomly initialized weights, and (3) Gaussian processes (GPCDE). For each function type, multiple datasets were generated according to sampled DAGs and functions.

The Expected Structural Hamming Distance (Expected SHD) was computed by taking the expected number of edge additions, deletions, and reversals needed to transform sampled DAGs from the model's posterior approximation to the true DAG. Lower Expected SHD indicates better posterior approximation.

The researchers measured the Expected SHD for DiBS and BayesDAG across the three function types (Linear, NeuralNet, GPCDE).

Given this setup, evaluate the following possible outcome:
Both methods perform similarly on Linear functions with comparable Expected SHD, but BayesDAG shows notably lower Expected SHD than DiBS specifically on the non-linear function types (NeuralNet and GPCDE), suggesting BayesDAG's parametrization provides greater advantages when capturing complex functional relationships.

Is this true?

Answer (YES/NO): NO